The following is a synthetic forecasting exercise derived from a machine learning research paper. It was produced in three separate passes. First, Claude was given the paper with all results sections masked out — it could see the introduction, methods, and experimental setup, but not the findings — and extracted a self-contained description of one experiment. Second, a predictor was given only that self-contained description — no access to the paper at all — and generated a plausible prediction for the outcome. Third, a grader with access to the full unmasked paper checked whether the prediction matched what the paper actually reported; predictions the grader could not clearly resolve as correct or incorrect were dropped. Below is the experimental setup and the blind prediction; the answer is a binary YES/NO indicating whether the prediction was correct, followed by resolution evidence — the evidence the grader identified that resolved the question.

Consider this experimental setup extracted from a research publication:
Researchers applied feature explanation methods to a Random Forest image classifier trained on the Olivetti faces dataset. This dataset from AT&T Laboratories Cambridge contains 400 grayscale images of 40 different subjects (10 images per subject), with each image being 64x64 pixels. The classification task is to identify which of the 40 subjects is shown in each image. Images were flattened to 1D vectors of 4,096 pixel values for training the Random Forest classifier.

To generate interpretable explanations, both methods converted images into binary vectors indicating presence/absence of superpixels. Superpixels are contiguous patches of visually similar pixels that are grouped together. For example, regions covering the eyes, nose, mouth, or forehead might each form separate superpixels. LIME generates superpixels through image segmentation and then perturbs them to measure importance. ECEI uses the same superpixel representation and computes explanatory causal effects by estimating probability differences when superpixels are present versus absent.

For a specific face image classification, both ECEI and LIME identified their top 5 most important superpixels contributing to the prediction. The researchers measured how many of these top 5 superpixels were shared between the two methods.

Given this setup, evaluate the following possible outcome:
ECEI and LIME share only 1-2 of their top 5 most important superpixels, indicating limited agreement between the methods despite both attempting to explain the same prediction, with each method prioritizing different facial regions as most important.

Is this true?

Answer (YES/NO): NO